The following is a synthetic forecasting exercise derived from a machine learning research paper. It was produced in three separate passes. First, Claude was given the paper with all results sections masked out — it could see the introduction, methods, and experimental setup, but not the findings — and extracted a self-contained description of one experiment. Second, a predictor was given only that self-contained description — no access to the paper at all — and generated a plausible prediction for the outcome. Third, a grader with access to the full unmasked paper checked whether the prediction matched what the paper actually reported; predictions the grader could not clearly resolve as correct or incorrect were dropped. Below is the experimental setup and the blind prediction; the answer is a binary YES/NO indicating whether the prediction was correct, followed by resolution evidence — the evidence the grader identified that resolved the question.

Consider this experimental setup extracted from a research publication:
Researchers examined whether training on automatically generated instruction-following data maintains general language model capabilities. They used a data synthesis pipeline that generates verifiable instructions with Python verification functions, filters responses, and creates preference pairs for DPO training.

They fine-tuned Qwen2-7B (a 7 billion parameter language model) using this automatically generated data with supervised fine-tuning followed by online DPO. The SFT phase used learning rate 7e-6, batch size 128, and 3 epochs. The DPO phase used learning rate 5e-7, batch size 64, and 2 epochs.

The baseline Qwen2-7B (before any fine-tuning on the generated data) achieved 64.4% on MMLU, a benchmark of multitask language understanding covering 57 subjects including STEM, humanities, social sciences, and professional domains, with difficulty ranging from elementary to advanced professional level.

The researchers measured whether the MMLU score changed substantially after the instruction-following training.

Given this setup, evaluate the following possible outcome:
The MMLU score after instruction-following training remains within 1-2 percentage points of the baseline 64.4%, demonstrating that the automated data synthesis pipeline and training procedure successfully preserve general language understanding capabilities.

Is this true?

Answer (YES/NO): YES